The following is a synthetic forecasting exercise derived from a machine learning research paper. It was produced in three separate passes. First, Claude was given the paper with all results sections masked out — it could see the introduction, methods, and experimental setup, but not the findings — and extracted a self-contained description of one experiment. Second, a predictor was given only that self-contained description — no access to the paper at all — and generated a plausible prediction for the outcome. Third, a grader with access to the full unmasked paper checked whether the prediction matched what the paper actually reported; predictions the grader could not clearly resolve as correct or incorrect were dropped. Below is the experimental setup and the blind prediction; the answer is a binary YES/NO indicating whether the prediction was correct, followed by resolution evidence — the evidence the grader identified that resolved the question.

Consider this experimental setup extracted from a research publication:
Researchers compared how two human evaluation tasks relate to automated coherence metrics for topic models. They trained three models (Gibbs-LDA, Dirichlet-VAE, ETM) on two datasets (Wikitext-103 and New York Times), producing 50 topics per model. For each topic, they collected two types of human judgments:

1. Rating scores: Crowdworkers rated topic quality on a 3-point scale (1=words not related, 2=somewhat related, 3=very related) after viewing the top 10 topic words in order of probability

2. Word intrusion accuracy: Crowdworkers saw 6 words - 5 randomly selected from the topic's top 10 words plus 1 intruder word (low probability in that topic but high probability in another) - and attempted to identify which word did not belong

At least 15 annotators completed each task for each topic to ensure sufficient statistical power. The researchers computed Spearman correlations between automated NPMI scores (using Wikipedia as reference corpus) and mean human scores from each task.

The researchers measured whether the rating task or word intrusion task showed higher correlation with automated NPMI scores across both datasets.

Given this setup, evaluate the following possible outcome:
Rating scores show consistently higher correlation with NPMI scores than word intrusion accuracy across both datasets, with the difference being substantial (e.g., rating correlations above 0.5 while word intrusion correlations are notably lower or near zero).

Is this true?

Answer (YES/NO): NO